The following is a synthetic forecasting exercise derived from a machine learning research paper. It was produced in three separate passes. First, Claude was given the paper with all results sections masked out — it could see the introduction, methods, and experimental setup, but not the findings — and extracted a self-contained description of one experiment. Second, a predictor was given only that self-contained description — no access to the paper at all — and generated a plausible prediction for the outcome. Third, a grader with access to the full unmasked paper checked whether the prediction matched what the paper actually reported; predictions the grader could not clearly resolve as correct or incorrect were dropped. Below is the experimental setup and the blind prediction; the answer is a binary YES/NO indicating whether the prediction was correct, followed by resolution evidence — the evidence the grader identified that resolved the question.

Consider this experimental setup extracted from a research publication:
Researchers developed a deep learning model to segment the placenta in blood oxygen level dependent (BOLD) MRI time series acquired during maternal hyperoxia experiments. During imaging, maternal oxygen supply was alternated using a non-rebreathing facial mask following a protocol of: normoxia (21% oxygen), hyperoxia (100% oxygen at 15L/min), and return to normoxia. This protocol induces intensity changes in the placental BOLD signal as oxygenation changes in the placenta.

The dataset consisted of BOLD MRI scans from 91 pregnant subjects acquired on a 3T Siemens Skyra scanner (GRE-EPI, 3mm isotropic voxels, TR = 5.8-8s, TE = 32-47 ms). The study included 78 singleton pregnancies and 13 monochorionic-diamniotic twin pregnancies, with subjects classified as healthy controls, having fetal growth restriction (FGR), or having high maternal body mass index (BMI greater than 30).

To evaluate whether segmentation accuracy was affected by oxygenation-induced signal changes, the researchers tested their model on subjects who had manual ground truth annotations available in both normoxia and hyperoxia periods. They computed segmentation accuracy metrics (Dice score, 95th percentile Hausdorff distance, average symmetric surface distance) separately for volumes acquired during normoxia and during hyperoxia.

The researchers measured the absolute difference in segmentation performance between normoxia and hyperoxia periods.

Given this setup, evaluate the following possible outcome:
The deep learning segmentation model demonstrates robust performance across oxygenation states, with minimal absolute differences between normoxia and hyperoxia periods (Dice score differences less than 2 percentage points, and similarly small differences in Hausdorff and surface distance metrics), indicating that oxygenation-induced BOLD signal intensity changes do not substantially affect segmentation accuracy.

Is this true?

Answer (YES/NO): NO